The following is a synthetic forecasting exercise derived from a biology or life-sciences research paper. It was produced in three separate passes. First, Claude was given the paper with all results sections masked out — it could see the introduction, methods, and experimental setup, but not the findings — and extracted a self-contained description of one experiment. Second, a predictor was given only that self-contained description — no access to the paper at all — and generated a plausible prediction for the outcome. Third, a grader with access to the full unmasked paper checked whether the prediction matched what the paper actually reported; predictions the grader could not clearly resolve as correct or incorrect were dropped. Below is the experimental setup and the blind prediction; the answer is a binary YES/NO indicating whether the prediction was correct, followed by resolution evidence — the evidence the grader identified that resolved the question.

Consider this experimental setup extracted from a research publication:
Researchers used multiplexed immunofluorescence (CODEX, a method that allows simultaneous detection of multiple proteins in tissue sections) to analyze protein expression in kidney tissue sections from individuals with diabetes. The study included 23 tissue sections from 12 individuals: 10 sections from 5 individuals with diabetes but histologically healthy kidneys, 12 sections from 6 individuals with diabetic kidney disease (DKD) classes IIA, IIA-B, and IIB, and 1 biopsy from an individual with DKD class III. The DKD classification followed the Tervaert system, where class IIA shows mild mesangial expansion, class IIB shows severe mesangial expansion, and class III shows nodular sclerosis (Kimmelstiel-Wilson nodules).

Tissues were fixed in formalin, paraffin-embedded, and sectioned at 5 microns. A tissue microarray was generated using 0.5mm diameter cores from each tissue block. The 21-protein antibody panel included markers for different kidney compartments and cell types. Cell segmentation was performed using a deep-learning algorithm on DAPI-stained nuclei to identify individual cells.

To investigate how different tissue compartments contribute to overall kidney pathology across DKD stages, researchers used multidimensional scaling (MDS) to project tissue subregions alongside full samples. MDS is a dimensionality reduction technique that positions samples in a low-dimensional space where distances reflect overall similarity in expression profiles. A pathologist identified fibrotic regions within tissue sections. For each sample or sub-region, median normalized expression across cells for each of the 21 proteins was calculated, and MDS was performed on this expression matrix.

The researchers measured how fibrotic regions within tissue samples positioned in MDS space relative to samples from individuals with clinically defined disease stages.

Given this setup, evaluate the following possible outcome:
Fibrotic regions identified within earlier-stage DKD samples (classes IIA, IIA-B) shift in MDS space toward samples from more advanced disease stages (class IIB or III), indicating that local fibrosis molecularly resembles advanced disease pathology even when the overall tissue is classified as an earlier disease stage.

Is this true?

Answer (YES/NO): NO